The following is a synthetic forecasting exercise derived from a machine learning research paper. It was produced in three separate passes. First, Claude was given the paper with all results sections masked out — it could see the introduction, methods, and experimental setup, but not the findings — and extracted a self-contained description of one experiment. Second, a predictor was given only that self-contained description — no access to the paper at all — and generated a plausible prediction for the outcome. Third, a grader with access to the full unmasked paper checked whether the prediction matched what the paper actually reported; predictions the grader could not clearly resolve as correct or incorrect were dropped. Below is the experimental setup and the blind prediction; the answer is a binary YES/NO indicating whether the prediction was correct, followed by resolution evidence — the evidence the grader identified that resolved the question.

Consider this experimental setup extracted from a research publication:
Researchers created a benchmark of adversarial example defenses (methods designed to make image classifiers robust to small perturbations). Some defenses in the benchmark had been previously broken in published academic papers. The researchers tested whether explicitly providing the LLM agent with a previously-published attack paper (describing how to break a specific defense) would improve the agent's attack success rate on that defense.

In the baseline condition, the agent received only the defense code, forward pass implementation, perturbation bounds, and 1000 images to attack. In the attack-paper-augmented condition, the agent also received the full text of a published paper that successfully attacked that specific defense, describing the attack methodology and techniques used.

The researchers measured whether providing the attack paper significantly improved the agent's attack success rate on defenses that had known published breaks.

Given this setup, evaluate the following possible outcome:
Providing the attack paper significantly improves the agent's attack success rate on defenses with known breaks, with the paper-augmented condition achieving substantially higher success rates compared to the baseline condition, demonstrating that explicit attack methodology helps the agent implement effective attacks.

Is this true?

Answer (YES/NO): NO